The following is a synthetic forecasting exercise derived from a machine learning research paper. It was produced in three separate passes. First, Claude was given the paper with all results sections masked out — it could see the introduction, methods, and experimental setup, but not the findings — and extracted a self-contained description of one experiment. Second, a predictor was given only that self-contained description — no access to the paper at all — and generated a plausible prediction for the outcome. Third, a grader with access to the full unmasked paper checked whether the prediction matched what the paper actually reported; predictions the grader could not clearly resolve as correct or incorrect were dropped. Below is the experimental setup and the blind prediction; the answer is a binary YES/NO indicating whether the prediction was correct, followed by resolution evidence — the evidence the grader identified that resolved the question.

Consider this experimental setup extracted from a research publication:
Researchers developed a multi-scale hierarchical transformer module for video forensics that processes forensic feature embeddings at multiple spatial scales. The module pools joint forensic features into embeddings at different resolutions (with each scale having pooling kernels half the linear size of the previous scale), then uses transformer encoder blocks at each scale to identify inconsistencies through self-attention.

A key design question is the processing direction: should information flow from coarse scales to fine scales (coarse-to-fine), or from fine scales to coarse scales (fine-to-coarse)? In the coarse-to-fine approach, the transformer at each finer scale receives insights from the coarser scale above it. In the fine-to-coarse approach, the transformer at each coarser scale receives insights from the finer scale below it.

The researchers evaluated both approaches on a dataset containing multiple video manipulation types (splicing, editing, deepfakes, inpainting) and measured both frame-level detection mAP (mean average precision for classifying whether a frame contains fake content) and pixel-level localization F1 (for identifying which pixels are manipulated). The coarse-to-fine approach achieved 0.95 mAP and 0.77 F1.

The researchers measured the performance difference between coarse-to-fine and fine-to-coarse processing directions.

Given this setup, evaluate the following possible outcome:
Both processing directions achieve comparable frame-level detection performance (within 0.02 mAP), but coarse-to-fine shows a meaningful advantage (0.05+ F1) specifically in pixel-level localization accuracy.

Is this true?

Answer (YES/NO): NO